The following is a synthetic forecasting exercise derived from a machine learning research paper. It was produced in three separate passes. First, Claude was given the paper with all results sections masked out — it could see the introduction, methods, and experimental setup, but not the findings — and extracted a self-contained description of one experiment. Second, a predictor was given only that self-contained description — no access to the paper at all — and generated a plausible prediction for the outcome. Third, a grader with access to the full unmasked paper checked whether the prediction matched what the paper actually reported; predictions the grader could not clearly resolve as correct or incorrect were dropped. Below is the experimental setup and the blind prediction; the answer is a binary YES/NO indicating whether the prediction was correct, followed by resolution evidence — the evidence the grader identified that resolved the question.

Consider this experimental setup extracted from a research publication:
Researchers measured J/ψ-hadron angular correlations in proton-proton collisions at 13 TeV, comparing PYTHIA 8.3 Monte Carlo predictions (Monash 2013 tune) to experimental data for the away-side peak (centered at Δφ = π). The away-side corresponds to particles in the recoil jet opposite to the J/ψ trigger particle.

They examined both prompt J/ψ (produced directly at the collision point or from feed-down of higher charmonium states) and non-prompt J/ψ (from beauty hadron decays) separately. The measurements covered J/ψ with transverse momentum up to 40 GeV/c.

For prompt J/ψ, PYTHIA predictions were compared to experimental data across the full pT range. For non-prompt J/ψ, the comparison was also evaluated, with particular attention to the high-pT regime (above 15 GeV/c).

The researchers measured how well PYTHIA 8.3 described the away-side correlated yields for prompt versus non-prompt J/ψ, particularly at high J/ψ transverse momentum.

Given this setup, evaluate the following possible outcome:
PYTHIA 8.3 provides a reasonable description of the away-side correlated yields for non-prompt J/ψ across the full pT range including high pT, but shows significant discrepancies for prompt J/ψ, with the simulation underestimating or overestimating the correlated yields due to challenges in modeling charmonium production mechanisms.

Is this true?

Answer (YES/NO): NO